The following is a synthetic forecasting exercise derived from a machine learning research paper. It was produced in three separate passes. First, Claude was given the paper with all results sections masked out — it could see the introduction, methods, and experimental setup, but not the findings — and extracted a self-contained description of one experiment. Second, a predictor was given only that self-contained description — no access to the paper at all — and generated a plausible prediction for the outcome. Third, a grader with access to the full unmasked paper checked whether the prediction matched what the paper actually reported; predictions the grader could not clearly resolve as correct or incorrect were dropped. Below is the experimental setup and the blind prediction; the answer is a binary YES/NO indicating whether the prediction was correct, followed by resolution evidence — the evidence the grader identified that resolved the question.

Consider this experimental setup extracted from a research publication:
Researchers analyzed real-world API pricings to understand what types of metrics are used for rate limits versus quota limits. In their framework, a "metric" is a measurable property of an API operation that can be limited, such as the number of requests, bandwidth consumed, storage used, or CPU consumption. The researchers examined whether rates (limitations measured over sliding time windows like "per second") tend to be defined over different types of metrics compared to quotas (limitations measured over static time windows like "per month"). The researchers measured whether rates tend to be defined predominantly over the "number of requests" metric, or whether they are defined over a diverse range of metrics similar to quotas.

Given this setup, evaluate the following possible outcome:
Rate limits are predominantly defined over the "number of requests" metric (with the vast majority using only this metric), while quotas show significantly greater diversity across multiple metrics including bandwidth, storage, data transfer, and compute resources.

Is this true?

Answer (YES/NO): YES